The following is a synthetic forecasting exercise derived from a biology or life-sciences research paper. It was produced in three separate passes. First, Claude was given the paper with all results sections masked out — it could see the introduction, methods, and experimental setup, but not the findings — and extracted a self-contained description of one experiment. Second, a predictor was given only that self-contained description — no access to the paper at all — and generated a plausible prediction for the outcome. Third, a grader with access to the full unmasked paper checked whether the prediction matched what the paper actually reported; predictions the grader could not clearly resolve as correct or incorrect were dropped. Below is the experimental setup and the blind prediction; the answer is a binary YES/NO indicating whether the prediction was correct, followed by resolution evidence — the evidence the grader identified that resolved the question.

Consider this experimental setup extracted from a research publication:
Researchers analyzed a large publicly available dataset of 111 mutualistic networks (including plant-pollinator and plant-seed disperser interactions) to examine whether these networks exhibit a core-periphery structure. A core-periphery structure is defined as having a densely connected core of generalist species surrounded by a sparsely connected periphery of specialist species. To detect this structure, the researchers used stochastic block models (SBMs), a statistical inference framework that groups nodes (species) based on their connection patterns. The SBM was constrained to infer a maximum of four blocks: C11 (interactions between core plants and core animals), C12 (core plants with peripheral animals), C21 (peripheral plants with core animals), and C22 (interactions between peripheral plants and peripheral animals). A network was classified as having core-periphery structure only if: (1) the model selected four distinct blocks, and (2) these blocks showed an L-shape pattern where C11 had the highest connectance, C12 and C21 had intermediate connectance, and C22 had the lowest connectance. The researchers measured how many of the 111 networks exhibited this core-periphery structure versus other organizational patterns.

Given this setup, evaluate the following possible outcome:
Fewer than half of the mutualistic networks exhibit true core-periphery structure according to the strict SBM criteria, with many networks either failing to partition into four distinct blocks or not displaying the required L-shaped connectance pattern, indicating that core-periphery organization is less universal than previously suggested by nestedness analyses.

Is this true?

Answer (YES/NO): NO